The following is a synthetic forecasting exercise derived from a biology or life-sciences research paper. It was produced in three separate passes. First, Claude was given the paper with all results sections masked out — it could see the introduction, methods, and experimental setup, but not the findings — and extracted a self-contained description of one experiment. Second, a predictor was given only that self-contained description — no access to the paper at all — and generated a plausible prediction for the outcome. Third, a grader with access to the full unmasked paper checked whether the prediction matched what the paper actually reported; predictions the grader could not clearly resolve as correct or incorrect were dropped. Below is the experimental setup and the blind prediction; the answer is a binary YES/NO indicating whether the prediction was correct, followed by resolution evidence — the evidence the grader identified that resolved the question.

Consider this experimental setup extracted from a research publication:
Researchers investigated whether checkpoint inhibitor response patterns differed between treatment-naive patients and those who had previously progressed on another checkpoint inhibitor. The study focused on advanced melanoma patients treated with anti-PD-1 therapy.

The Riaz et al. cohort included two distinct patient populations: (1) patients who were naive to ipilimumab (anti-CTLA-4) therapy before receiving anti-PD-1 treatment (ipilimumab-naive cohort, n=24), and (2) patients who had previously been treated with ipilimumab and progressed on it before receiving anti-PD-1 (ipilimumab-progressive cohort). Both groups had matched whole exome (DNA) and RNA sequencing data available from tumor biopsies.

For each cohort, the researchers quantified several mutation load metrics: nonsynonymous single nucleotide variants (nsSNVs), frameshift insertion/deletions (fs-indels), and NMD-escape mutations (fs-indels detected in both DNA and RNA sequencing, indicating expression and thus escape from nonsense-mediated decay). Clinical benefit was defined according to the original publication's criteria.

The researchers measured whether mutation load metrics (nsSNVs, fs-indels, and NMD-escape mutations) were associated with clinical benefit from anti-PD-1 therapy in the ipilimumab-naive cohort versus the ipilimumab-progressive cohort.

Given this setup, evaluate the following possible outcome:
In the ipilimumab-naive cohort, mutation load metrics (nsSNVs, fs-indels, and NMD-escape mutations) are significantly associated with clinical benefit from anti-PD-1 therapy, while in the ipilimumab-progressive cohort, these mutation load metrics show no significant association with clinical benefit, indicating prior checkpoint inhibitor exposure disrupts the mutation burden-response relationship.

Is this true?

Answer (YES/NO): NO